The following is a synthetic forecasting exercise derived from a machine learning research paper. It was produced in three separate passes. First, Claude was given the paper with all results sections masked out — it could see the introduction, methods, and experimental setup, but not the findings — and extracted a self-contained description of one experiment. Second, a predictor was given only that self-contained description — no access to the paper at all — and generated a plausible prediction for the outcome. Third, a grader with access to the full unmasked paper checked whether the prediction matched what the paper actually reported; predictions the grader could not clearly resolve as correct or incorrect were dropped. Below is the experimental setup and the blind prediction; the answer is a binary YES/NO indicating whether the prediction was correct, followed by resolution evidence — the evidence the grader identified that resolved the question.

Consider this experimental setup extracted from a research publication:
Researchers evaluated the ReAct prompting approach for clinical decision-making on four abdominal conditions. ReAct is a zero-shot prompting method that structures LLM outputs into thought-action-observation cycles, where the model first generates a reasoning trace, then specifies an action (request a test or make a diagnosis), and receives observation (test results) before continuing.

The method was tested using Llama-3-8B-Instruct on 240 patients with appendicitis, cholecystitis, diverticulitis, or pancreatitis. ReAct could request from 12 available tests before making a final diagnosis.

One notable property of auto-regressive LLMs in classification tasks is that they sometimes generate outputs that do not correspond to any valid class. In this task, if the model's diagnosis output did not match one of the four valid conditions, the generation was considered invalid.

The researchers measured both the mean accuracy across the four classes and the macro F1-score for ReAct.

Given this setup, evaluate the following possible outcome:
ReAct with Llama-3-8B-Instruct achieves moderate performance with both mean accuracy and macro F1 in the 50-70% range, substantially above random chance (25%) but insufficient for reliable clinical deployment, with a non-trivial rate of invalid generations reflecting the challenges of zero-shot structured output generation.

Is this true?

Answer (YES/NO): NO